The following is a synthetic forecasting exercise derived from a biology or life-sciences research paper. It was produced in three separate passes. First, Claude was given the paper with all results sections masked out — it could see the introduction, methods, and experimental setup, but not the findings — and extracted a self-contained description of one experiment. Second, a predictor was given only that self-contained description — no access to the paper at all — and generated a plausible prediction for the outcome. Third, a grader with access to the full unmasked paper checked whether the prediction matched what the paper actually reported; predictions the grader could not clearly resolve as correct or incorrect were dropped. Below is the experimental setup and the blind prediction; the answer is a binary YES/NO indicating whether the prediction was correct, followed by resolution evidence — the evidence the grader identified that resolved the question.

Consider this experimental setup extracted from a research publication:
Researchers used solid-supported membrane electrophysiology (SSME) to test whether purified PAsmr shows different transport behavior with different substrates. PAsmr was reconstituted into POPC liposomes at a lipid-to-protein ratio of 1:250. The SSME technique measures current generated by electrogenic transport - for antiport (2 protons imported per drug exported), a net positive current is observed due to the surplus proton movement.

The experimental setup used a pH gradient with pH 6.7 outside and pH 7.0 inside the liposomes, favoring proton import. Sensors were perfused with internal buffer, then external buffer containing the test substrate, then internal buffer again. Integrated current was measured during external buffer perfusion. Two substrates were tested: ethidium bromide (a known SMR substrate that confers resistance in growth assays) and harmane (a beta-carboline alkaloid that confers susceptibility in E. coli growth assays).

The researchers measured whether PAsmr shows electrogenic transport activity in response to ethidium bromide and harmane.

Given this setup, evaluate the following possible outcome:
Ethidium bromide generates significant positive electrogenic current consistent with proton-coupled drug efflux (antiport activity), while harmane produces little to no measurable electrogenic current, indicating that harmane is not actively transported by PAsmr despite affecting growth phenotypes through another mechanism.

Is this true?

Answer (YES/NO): NO